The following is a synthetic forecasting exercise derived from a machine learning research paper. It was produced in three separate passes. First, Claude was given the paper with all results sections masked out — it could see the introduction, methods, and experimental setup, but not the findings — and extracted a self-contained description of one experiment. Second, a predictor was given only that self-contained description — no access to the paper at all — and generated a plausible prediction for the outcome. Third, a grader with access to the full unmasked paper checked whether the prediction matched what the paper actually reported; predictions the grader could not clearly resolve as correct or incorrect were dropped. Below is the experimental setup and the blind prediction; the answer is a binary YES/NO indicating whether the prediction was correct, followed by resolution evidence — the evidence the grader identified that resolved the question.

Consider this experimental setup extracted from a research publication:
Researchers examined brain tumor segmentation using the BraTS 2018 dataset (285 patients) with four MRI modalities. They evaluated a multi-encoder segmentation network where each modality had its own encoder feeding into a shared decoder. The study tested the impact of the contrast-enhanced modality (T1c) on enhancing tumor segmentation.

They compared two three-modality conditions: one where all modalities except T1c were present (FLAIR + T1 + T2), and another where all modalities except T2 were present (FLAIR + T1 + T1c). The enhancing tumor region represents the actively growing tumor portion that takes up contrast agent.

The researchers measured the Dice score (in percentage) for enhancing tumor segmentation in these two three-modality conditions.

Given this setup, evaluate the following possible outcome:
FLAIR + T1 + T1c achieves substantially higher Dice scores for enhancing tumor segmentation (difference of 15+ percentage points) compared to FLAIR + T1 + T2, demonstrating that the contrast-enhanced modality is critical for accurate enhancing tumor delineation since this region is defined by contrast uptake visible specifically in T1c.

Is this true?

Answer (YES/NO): YES